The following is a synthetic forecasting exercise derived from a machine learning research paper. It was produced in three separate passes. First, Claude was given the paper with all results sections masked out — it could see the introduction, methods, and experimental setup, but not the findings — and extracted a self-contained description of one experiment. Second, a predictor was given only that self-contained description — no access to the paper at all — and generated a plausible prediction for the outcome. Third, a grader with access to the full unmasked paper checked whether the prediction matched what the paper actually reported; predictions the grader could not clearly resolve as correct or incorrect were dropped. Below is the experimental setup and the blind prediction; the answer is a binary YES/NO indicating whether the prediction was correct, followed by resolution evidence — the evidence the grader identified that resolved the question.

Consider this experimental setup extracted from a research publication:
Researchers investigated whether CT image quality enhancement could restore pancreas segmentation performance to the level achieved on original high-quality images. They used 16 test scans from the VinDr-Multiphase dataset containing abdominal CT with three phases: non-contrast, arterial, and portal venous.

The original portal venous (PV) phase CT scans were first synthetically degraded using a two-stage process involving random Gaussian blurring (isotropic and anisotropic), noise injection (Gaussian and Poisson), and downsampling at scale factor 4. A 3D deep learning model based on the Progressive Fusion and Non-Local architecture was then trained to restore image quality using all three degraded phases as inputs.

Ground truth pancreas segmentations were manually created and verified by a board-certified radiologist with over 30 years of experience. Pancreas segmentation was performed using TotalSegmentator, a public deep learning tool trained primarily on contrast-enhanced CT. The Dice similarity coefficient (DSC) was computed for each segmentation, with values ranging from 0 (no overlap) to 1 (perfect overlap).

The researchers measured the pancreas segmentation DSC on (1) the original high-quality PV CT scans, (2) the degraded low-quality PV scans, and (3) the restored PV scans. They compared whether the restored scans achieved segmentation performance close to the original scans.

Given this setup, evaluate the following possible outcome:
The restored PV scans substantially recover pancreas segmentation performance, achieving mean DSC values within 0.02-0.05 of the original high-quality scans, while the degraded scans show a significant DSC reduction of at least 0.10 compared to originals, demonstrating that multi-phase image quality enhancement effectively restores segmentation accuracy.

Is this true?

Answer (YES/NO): NO